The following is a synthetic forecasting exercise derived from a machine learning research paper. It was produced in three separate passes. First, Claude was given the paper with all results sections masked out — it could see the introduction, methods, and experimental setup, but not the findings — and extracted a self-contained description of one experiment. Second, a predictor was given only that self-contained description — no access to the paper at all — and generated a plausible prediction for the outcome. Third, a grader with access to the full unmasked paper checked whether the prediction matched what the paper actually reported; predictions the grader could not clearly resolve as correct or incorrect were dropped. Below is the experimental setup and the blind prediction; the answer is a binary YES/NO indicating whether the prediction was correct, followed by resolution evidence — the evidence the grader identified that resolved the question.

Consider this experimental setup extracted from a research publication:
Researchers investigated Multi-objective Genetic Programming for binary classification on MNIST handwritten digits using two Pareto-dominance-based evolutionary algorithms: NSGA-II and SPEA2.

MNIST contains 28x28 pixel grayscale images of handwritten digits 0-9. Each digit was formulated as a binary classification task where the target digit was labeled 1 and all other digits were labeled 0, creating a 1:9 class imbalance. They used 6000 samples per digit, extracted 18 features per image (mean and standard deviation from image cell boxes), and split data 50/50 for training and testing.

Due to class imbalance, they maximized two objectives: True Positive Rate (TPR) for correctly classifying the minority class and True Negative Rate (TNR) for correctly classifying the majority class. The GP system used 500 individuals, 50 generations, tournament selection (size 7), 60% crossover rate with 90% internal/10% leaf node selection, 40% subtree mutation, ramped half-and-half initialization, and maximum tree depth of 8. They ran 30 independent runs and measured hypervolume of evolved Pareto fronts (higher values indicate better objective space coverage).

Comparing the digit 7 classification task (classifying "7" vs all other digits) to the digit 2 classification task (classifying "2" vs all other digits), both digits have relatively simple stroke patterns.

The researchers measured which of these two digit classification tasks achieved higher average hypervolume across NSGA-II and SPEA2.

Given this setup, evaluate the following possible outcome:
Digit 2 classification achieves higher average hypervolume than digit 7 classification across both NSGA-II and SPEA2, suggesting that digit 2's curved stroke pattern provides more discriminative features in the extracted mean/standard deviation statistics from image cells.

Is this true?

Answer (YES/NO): NO